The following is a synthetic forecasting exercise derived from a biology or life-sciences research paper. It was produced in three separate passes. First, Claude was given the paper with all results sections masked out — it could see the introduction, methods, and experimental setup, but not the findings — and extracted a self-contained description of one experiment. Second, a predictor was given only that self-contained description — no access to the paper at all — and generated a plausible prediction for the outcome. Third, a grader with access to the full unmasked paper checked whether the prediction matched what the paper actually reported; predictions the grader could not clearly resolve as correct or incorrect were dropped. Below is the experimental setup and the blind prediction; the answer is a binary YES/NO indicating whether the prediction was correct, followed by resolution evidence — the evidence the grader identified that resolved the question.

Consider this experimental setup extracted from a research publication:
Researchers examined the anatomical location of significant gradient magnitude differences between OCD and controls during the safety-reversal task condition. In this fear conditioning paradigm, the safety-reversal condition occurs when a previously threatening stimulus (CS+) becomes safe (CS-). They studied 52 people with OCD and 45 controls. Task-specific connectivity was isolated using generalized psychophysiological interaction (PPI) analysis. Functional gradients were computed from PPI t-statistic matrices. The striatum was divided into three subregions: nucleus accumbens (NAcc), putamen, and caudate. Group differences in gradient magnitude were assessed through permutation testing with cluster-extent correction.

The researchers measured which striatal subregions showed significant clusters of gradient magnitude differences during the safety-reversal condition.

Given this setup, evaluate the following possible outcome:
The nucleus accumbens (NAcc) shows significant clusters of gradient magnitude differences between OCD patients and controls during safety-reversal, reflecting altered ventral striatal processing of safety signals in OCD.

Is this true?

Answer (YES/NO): NO